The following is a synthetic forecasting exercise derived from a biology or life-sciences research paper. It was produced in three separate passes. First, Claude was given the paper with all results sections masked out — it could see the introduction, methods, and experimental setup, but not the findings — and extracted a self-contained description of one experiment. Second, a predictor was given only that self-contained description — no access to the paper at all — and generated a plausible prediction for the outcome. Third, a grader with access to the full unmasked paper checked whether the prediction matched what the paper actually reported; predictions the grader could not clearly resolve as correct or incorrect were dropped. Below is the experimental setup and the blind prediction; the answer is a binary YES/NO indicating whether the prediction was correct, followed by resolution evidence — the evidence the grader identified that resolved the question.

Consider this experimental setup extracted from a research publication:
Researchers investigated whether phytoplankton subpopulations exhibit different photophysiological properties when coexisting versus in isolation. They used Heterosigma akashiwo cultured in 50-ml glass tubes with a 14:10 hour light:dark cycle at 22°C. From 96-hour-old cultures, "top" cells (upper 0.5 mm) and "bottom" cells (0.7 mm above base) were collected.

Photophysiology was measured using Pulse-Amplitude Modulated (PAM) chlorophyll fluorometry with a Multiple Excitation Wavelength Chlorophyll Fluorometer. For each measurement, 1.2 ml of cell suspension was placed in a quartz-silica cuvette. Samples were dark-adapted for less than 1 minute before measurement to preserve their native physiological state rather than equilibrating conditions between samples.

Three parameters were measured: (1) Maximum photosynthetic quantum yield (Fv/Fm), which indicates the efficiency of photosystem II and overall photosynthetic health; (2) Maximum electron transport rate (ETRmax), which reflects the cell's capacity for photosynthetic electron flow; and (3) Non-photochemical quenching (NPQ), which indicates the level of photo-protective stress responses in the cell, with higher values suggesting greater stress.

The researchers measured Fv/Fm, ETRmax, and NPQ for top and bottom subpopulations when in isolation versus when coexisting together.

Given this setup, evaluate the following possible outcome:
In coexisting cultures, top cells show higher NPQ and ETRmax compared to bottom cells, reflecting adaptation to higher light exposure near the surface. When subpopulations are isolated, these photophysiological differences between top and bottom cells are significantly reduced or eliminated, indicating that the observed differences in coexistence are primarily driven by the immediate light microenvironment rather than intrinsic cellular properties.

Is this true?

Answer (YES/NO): NO